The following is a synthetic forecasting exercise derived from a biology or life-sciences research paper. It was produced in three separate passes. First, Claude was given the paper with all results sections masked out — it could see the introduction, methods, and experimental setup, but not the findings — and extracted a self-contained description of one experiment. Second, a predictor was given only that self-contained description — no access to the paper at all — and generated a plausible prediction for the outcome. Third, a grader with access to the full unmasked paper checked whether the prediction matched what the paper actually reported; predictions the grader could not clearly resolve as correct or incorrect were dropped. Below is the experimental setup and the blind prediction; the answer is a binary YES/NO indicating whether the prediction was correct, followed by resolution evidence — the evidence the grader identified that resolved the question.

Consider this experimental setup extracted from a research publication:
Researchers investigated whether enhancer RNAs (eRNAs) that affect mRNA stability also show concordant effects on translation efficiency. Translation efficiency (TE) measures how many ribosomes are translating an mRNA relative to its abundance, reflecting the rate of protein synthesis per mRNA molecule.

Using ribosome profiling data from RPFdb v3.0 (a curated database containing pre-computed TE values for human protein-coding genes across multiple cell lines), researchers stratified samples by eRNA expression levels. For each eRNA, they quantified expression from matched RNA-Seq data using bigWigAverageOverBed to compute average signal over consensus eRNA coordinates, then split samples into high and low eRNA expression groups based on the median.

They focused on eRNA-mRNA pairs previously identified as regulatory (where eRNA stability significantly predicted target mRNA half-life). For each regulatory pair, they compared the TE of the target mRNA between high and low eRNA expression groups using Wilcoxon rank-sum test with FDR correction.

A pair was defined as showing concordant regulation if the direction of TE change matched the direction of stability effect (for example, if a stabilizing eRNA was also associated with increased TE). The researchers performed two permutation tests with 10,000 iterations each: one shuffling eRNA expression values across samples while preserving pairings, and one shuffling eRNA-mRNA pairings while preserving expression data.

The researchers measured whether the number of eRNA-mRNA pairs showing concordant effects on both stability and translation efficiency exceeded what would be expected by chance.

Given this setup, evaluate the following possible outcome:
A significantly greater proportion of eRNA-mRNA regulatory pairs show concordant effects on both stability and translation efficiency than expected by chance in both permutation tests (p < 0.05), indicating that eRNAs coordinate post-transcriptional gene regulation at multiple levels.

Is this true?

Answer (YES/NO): NO